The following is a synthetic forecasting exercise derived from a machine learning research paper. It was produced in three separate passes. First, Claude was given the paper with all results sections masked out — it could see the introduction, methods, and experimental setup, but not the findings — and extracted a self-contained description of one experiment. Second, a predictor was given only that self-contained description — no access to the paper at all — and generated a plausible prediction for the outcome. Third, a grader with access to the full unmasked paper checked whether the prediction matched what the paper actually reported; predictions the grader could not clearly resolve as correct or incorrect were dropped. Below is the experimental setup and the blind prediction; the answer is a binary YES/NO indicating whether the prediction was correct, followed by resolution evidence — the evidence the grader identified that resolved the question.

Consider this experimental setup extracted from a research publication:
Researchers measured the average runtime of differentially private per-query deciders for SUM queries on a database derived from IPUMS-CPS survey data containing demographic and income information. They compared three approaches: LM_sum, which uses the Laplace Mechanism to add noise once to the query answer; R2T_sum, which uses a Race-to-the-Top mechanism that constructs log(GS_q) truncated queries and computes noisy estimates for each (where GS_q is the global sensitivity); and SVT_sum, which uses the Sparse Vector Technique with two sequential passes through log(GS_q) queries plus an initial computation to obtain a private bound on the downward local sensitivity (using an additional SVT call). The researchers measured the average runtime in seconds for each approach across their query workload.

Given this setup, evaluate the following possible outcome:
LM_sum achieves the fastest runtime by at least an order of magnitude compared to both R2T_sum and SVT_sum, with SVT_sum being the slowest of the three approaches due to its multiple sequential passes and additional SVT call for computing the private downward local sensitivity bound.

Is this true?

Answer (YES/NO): NO